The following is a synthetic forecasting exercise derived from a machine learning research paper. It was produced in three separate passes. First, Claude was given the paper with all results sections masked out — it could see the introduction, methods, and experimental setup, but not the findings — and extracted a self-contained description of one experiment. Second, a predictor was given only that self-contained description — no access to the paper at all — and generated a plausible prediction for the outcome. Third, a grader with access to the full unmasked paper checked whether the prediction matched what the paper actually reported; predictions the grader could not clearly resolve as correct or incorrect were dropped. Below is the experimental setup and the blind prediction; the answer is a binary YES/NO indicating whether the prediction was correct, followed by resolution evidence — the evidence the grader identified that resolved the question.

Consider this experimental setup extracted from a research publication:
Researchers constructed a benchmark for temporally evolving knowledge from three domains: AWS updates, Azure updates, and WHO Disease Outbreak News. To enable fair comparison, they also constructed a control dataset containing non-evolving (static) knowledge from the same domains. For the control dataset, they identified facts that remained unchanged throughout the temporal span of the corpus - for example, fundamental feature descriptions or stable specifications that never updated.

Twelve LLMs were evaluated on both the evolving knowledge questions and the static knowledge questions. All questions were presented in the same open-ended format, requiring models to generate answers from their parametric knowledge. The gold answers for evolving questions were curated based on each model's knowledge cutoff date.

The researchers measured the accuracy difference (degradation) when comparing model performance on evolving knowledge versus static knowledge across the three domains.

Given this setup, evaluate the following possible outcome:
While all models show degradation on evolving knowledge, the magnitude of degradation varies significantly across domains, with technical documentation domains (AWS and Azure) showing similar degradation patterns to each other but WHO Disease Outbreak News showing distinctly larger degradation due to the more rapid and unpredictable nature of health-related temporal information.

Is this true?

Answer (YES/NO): NO